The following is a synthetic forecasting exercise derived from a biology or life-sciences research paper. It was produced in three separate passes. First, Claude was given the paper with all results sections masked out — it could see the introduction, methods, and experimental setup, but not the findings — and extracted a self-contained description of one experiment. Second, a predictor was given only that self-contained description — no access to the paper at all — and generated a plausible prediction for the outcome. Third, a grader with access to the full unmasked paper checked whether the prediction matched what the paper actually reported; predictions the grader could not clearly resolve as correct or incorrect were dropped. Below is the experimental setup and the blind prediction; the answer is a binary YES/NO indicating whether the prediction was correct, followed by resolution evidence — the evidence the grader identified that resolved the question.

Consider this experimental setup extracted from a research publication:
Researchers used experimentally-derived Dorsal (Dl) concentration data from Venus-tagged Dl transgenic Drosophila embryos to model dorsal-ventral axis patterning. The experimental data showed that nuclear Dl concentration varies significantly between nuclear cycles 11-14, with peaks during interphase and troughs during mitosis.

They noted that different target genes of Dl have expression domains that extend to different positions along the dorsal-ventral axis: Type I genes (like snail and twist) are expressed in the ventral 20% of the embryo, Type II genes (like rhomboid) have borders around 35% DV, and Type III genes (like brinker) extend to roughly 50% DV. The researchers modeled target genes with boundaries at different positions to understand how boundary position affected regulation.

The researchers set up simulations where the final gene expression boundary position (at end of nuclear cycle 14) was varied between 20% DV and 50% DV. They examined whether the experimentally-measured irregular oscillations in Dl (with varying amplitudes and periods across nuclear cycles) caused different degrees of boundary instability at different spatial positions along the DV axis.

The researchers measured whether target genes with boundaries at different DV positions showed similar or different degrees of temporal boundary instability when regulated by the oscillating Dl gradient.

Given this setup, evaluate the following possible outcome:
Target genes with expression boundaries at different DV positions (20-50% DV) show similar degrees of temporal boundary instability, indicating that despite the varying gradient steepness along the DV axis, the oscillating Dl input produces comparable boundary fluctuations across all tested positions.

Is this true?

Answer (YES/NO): NO